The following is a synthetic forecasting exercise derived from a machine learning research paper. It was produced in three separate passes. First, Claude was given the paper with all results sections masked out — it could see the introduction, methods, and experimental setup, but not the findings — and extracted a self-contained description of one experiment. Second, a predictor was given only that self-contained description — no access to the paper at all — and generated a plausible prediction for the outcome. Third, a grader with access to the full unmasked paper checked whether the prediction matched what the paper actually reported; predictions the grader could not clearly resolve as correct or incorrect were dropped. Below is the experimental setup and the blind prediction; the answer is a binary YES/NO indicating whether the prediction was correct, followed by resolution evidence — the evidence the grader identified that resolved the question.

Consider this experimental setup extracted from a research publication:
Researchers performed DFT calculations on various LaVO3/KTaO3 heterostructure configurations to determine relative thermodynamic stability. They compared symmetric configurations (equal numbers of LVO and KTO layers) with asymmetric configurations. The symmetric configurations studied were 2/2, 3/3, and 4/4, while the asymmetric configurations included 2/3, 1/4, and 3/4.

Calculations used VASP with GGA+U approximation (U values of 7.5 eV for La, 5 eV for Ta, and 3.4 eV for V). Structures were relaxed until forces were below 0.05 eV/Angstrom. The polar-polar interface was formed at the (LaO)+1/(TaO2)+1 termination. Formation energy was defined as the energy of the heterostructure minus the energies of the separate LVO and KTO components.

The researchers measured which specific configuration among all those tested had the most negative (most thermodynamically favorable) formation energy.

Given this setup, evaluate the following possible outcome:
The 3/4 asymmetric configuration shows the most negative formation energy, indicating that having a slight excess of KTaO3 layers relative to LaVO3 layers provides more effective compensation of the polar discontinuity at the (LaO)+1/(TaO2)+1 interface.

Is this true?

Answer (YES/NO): NO